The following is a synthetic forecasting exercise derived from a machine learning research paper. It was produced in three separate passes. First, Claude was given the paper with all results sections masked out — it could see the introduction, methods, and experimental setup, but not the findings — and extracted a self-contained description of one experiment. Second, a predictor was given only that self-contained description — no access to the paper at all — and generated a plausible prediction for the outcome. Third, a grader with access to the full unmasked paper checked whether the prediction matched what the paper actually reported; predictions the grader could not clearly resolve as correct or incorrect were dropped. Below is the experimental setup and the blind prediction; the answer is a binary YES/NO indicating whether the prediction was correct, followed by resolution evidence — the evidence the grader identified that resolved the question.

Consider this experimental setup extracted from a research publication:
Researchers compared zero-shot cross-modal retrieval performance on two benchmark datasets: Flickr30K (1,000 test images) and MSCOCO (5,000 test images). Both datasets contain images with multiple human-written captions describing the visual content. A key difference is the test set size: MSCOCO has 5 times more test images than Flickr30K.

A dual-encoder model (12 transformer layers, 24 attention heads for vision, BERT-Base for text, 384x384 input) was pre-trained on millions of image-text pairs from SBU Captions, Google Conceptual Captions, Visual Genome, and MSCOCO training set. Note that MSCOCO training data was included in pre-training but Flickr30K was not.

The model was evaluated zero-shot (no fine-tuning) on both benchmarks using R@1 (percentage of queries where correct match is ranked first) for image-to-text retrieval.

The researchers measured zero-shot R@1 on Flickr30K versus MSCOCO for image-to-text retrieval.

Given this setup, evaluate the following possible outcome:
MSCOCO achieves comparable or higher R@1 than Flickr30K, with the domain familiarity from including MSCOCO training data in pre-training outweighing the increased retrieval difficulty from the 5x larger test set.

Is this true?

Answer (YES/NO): NO